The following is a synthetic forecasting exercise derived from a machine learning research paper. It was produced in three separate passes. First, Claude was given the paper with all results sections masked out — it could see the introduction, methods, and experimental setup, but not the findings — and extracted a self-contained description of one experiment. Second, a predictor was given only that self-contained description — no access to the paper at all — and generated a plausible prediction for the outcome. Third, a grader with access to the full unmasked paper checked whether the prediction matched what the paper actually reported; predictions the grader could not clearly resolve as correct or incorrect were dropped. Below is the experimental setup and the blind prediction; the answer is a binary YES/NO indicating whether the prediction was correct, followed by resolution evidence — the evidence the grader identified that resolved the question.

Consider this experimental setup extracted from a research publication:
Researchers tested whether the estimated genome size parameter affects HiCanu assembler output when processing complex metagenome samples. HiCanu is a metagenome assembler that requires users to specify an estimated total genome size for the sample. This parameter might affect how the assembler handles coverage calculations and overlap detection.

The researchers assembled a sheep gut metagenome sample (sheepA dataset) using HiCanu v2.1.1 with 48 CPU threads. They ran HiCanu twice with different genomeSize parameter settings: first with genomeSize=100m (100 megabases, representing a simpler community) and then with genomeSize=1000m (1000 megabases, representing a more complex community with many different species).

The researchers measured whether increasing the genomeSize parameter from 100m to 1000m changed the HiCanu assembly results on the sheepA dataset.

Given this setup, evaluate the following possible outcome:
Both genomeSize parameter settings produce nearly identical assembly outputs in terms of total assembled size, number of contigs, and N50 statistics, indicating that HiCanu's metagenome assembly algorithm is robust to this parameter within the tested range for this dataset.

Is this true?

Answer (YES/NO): YES